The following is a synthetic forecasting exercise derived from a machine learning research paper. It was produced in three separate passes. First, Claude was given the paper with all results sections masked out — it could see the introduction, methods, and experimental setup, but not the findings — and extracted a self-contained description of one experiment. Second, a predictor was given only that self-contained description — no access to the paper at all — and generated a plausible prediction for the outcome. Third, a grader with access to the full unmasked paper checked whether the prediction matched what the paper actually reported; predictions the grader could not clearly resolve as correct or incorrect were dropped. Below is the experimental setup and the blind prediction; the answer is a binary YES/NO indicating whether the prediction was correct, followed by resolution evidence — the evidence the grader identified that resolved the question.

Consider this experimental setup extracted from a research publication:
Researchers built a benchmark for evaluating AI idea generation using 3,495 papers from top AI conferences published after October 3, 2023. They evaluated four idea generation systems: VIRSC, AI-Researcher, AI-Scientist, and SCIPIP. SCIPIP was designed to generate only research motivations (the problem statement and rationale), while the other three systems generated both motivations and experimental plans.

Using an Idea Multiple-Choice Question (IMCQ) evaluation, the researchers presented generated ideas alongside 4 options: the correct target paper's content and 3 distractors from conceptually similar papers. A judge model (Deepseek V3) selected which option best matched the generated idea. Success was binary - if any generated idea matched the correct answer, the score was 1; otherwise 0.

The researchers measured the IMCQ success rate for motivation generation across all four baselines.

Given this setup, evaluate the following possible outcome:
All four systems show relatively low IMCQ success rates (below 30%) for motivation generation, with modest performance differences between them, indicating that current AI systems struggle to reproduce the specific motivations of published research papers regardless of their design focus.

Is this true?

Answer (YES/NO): NO